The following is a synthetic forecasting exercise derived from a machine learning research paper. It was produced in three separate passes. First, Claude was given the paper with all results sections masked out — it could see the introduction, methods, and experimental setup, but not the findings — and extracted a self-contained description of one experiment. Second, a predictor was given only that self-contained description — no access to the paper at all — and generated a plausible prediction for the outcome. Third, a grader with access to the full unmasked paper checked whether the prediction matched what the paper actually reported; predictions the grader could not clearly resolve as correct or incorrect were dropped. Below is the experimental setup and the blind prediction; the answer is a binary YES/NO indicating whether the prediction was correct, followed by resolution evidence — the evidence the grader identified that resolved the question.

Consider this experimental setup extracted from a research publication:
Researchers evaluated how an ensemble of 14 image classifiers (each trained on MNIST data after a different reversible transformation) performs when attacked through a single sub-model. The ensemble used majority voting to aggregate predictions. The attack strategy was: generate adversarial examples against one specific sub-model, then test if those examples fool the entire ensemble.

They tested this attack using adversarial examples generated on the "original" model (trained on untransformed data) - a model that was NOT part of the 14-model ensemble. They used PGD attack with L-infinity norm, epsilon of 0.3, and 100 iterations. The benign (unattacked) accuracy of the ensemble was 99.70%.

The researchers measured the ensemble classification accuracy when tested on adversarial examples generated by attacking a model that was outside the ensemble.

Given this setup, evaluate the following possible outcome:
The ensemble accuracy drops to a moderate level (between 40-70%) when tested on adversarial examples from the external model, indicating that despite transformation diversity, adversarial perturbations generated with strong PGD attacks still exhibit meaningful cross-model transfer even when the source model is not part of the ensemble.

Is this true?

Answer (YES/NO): NO